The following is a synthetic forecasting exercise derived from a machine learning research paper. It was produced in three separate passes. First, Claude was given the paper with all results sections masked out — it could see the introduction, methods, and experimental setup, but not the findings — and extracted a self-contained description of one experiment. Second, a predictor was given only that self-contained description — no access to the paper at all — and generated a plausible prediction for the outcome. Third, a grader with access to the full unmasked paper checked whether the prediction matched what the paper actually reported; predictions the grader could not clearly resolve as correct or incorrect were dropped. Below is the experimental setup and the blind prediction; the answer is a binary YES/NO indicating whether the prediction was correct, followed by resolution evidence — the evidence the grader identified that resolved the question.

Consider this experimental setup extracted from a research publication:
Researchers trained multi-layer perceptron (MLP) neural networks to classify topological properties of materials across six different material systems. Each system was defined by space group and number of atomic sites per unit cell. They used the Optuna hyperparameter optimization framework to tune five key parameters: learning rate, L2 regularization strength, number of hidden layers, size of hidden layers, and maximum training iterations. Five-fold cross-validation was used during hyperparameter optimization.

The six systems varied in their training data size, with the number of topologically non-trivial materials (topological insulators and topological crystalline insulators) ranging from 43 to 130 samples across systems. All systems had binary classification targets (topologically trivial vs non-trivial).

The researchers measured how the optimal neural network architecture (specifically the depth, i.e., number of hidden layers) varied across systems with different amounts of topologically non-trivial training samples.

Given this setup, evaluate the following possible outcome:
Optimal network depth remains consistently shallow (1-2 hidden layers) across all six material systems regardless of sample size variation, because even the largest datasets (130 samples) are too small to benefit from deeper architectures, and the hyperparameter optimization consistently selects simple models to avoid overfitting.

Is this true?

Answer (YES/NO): NO